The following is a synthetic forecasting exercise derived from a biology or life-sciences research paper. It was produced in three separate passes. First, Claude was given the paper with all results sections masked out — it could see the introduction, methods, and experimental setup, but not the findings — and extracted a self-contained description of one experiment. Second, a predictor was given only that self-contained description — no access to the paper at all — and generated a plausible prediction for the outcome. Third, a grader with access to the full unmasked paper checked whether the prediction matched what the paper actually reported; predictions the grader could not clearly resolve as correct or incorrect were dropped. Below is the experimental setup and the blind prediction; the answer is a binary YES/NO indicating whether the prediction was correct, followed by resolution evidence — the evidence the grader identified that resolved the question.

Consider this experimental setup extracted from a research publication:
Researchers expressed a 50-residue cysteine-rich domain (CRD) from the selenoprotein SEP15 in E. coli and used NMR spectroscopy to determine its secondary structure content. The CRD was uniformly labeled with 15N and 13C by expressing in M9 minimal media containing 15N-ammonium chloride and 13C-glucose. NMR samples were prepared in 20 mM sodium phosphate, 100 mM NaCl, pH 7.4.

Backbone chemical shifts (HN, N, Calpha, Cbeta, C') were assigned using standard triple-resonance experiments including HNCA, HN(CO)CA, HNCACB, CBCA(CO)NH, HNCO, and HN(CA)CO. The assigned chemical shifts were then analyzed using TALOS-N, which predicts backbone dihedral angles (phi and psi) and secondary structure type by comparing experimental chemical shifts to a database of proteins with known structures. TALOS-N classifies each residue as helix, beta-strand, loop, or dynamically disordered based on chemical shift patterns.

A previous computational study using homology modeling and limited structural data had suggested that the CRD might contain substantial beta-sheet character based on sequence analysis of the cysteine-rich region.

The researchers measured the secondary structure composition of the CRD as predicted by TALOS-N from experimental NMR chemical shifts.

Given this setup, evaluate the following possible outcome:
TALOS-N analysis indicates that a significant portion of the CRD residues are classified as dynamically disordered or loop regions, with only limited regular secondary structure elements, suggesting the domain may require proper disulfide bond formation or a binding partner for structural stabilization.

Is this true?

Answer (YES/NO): NO